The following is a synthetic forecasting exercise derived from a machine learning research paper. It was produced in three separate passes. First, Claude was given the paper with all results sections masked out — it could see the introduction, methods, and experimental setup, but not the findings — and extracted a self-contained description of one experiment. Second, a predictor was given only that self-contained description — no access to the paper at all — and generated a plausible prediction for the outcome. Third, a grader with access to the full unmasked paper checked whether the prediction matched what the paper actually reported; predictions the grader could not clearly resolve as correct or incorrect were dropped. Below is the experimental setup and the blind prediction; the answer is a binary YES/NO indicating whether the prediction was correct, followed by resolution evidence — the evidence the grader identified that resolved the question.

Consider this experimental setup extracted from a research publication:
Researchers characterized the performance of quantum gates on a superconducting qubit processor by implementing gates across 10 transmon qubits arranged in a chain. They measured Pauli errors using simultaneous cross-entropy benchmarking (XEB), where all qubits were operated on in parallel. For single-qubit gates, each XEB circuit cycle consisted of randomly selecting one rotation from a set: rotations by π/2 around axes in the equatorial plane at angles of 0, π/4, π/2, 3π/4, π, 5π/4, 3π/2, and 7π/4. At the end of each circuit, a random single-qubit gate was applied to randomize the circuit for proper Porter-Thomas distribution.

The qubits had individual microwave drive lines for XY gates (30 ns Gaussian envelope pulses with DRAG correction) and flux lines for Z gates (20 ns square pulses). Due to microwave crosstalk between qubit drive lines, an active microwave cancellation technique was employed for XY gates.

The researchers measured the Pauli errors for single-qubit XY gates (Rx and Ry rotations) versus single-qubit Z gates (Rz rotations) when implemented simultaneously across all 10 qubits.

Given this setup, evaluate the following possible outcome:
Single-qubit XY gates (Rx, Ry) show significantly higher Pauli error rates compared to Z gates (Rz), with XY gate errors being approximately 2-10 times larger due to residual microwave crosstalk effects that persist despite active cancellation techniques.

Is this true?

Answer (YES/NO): YES